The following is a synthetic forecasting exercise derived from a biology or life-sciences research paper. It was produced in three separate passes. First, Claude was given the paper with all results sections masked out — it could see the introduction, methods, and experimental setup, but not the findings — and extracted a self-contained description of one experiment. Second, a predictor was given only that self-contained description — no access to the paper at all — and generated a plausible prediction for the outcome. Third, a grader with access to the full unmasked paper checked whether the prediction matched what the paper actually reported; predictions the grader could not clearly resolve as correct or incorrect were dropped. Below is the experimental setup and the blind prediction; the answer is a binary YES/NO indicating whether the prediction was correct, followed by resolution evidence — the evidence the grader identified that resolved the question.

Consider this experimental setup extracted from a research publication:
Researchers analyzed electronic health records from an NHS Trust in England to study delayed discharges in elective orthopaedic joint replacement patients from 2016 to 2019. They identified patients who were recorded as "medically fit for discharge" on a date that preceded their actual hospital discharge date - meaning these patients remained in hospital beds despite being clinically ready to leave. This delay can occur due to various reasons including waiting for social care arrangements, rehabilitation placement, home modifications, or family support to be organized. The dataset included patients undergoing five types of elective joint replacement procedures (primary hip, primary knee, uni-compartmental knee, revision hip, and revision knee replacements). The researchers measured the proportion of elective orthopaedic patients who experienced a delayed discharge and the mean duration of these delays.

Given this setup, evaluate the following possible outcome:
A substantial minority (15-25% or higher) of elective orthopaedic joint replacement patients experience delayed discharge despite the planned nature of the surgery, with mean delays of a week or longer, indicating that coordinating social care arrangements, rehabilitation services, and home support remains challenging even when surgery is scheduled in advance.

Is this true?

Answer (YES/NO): NO